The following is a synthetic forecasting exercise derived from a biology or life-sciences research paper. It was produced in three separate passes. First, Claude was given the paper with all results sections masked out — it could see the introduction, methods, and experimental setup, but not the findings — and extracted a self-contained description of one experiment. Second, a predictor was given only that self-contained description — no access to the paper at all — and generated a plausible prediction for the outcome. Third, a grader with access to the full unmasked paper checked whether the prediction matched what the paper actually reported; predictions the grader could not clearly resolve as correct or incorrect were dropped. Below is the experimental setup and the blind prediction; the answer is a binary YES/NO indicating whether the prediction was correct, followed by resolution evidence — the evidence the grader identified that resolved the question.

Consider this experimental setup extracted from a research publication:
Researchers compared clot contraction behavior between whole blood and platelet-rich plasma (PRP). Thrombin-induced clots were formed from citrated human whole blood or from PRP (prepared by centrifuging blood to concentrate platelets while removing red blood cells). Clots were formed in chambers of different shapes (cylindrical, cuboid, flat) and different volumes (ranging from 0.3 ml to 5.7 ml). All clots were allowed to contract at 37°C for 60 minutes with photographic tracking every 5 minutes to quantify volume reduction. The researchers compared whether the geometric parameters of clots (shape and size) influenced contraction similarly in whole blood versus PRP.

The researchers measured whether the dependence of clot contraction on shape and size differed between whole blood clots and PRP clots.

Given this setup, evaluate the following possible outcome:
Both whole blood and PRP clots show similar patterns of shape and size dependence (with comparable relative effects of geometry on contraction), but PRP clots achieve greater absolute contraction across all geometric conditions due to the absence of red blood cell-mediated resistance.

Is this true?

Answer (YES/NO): NO